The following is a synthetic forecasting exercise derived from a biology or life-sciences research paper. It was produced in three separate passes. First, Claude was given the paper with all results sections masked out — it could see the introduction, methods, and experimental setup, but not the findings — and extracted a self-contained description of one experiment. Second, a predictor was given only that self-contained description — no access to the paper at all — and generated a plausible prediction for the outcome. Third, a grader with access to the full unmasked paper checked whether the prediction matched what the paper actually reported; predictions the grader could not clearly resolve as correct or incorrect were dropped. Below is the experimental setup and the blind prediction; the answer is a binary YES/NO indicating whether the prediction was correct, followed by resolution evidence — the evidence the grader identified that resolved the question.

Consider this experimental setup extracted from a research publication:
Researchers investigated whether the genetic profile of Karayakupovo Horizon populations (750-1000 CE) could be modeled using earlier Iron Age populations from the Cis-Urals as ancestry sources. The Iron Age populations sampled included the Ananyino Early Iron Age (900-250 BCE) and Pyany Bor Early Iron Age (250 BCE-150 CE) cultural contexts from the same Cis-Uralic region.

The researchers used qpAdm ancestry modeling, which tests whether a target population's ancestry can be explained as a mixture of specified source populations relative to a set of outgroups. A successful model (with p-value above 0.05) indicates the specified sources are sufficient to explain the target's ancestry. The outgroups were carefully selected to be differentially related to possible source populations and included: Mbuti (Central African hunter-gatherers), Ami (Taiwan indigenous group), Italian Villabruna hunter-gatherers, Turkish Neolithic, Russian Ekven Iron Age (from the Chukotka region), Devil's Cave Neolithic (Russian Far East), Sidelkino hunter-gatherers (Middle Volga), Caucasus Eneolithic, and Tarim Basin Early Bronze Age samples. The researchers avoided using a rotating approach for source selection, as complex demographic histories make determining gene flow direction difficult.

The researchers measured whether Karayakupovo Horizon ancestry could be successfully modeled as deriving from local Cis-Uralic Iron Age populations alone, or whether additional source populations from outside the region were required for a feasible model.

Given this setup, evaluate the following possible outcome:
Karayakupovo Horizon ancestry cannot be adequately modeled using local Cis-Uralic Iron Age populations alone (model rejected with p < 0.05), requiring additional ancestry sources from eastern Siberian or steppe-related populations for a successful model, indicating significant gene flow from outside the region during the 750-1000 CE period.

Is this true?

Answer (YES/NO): YES